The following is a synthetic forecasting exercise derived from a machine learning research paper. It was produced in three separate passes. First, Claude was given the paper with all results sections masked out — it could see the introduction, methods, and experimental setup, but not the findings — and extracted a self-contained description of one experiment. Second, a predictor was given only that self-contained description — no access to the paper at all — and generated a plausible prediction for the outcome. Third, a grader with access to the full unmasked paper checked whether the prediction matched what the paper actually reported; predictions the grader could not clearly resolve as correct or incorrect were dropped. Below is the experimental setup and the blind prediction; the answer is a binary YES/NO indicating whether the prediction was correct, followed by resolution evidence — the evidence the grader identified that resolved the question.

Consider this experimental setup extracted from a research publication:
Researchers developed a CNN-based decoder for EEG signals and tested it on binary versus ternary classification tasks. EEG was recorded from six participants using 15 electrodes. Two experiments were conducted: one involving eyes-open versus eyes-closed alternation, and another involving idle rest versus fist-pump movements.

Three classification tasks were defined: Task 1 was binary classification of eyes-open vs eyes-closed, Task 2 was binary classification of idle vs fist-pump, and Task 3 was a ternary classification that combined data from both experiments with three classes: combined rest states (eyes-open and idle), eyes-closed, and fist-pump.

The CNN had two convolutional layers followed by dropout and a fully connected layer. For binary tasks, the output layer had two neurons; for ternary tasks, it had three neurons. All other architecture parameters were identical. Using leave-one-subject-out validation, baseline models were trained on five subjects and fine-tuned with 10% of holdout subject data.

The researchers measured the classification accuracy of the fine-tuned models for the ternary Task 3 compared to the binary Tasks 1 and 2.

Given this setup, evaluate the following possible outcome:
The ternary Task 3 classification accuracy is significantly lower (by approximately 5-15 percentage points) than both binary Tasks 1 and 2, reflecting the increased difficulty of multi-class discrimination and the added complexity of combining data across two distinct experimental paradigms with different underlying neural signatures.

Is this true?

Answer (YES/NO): NO